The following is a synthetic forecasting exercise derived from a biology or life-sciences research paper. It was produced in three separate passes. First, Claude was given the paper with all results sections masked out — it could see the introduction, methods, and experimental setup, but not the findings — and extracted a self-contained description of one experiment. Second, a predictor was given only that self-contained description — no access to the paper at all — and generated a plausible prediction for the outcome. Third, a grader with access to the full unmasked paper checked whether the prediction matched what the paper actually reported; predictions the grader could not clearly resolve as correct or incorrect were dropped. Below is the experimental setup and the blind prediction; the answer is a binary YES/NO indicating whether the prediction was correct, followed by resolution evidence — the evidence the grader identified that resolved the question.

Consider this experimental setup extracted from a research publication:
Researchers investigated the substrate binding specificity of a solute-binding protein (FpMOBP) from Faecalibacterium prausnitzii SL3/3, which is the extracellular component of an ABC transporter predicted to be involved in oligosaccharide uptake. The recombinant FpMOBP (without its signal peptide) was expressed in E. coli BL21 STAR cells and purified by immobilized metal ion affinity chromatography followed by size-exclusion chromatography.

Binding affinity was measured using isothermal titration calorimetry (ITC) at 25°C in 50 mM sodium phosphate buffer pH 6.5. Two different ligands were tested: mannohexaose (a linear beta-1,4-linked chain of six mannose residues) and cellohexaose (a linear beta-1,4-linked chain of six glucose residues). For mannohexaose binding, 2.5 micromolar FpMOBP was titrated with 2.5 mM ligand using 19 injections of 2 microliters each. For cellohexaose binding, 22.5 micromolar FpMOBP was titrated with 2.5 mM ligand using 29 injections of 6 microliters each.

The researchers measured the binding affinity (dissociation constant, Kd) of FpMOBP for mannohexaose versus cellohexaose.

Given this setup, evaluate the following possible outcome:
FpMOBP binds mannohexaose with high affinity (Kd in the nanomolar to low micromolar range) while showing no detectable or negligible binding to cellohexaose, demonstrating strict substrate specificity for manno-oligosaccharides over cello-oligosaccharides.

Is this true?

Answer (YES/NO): NO